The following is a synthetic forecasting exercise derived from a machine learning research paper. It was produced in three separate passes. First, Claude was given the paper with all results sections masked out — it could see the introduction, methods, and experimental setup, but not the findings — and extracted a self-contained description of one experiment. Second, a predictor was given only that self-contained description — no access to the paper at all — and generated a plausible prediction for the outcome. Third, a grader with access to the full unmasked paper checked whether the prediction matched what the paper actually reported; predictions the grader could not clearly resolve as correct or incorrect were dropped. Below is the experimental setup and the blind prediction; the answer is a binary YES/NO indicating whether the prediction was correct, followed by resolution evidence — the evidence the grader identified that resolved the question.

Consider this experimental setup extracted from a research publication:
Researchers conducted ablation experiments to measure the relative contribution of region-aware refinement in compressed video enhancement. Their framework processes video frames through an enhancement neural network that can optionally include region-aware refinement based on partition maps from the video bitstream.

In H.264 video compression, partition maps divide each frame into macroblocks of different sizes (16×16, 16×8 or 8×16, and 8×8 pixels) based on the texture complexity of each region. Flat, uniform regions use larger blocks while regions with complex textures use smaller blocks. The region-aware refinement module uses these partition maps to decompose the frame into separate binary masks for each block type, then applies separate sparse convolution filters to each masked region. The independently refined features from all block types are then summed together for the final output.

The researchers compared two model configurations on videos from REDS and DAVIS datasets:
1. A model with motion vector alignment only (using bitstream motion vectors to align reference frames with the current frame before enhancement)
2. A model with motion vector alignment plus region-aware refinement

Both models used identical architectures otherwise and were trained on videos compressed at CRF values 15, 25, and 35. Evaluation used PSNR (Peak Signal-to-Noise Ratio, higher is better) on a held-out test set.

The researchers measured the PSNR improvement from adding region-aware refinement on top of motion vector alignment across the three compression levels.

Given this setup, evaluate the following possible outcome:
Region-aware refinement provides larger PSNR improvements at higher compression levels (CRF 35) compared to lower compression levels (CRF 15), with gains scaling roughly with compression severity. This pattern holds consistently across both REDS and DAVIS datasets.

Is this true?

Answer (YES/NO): NO